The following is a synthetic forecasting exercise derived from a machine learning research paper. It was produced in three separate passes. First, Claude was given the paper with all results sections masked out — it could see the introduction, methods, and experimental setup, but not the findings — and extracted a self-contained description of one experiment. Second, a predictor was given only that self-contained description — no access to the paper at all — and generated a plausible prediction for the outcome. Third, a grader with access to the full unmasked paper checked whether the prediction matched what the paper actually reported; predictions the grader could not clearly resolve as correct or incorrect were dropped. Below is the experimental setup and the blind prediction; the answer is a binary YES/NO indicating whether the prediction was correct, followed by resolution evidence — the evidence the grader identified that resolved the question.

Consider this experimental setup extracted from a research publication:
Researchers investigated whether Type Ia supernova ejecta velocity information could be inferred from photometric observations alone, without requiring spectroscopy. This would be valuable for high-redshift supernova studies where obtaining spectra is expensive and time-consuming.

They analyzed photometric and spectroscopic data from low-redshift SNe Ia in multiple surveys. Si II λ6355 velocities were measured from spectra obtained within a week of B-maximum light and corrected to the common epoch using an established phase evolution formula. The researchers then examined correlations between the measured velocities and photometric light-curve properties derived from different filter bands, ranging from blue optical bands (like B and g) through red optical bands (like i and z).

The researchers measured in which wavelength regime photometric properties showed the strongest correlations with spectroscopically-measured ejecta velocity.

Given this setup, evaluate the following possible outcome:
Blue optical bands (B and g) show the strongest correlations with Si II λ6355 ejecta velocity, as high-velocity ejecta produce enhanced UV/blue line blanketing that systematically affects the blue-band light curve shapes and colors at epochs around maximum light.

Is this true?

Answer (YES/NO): NO